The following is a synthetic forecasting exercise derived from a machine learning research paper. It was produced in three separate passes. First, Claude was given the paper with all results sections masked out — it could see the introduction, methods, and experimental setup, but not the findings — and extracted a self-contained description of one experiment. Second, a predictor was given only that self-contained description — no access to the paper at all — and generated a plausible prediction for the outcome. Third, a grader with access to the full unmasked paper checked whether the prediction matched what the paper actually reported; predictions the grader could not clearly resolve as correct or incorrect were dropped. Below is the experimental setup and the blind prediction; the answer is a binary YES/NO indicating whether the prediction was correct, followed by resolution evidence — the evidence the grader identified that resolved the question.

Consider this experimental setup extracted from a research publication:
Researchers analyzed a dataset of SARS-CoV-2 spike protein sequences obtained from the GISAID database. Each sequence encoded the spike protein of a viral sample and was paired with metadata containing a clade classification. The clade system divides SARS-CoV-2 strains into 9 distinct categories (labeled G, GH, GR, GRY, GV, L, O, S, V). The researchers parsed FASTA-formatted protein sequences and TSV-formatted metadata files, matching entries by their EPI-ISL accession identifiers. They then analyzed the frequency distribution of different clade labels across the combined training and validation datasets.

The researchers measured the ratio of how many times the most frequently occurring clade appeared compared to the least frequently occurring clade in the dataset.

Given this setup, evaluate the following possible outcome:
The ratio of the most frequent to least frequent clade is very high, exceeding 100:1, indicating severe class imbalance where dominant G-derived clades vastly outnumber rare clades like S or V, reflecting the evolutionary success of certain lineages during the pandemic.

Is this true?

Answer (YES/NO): NO